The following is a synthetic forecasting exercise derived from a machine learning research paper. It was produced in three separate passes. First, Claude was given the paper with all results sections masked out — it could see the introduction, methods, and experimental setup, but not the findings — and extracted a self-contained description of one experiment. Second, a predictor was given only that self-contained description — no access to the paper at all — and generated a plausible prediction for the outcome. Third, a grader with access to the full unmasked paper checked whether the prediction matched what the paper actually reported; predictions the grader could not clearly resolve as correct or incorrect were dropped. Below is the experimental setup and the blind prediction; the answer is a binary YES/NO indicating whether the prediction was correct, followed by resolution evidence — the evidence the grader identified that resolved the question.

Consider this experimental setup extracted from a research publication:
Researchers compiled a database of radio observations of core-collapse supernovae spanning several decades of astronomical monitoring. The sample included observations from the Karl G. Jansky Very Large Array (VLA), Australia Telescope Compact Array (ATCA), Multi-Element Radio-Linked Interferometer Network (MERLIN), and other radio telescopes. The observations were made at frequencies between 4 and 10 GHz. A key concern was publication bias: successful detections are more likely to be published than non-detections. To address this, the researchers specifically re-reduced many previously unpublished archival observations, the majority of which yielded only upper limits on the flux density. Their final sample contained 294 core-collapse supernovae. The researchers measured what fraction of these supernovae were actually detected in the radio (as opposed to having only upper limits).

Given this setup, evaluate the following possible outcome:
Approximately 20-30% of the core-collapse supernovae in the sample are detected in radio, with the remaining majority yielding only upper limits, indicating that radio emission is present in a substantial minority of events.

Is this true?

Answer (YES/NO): NO